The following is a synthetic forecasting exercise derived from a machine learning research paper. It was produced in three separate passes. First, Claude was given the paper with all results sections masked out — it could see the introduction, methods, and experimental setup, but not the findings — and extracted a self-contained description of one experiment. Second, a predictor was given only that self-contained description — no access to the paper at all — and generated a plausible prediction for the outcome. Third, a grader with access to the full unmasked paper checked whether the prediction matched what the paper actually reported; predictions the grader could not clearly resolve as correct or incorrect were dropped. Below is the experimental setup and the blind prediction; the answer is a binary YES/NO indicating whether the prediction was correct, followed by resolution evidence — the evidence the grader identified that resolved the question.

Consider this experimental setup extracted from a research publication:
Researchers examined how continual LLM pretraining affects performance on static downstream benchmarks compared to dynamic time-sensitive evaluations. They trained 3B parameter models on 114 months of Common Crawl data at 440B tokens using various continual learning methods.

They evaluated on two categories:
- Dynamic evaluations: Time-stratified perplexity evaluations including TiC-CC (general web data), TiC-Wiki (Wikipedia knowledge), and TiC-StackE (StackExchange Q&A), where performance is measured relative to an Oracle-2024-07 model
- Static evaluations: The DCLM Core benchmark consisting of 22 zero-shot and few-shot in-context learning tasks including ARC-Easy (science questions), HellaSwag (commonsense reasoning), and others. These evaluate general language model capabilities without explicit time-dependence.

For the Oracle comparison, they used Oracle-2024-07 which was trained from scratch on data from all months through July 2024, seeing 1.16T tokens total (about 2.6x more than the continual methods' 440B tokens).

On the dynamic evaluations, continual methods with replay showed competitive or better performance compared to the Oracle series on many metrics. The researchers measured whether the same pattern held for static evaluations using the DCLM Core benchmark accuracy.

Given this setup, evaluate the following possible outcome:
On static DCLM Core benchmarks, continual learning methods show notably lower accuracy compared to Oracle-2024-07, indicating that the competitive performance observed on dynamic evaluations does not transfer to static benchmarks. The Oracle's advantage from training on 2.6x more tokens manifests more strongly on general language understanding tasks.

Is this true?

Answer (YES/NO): NO